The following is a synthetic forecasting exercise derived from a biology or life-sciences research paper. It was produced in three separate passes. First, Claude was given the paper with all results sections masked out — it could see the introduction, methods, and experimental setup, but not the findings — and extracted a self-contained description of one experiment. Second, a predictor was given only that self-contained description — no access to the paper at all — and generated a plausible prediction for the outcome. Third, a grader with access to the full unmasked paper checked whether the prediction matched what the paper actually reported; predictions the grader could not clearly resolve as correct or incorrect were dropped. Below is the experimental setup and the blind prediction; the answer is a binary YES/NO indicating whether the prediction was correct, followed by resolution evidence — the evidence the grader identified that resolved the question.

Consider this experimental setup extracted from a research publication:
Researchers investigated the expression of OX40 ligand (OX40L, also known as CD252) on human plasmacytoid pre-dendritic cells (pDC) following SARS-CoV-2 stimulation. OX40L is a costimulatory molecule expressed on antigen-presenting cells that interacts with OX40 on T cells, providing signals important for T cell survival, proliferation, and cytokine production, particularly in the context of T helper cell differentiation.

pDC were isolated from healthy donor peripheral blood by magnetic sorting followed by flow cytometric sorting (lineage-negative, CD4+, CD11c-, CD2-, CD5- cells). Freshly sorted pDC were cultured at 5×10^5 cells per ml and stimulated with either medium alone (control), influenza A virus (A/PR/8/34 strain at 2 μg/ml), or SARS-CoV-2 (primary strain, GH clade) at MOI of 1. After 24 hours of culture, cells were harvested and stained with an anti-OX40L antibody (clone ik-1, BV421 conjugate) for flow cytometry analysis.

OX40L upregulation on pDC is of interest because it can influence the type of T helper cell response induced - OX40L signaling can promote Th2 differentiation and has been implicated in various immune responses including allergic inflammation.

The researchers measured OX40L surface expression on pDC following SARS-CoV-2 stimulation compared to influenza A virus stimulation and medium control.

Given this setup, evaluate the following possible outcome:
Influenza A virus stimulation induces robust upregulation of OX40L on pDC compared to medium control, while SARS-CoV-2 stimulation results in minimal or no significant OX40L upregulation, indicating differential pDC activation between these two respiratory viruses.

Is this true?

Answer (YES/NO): NO